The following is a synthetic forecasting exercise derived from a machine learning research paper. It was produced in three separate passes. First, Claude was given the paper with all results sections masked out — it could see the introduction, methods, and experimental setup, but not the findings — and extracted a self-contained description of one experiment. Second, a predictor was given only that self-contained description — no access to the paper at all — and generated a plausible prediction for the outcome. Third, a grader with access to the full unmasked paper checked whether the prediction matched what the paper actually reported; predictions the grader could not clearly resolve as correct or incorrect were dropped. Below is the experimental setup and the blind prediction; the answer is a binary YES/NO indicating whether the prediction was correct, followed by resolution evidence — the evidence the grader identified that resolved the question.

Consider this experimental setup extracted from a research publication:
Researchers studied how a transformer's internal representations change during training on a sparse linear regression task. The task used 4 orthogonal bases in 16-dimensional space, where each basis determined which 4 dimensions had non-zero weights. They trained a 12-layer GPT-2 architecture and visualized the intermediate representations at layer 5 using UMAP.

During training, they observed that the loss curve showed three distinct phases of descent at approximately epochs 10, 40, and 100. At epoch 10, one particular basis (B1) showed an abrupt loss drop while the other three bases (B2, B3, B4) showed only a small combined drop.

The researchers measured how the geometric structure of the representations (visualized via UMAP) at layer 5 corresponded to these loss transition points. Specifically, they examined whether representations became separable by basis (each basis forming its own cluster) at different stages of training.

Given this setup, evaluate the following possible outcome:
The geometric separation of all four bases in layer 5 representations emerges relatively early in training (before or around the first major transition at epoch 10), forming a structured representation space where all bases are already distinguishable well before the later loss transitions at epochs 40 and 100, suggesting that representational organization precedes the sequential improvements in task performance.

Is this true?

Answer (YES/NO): NO